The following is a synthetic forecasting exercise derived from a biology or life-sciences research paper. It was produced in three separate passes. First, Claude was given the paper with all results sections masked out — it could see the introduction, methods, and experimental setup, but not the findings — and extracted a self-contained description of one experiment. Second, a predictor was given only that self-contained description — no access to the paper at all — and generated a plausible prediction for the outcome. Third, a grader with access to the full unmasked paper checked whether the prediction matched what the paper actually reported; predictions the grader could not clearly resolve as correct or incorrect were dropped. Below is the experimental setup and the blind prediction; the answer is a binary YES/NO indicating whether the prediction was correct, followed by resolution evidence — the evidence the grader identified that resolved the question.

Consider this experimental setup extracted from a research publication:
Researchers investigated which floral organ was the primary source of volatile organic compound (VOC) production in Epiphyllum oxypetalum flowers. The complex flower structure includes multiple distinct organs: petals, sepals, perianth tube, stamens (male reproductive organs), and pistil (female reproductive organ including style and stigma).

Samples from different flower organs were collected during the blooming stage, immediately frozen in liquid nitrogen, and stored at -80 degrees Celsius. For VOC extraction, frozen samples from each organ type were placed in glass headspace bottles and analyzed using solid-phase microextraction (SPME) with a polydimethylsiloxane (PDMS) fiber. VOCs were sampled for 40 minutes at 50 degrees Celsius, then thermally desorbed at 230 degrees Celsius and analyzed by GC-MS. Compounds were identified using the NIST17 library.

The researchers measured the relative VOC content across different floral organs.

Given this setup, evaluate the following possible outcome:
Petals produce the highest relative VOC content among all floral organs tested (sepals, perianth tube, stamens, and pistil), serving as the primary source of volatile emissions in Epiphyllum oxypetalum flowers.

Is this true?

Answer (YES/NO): NO